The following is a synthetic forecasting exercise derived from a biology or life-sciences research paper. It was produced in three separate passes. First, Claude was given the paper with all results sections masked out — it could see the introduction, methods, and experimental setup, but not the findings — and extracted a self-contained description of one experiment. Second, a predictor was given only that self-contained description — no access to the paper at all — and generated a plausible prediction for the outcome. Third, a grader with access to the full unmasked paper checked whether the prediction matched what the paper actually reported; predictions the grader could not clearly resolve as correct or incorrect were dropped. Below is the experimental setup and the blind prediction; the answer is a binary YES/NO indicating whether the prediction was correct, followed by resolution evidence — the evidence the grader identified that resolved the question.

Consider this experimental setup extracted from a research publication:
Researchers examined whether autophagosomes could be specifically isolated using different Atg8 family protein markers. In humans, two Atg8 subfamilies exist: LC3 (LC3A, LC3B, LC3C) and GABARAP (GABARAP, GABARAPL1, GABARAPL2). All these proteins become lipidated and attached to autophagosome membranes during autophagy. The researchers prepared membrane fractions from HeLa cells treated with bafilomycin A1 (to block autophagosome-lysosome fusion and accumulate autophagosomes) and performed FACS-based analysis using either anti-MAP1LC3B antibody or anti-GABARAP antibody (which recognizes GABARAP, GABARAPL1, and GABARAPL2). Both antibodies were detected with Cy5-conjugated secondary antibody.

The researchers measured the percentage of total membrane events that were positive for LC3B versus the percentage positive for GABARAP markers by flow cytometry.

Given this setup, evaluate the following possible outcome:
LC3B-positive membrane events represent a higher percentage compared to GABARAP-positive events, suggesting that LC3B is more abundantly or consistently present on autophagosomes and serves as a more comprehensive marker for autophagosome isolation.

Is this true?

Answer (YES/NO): YES